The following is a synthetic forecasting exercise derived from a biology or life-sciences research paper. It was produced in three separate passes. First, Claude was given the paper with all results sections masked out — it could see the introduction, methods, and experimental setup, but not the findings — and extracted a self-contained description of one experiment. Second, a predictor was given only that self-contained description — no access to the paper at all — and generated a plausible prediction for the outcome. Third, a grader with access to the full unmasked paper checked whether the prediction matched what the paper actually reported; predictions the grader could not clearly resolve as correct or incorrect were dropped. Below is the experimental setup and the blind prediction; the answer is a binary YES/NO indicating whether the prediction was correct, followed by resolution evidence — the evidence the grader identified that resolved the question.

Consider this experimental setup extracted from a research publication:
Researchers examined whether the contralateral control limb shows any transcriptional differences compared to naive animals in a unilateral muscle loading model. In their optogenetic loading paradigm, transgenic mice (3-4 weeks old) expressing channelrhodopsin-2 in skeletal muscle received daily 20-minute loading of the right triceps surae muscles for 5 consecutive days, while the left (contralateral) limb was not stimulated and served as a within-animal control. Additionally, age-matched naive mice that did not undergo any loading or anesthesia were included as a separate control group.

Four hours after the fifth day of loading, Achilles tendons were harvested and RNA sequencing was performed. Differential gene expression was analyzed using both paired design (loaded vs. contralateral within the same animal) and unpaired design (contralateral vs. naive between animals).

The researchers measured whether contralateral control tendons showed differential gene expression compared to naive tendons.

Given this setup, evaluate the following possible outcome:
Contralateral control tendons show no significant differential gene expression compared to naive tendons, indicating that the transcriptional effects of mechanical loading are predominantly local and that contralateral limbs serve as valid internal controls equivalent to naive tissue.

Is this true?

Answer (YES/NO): NO